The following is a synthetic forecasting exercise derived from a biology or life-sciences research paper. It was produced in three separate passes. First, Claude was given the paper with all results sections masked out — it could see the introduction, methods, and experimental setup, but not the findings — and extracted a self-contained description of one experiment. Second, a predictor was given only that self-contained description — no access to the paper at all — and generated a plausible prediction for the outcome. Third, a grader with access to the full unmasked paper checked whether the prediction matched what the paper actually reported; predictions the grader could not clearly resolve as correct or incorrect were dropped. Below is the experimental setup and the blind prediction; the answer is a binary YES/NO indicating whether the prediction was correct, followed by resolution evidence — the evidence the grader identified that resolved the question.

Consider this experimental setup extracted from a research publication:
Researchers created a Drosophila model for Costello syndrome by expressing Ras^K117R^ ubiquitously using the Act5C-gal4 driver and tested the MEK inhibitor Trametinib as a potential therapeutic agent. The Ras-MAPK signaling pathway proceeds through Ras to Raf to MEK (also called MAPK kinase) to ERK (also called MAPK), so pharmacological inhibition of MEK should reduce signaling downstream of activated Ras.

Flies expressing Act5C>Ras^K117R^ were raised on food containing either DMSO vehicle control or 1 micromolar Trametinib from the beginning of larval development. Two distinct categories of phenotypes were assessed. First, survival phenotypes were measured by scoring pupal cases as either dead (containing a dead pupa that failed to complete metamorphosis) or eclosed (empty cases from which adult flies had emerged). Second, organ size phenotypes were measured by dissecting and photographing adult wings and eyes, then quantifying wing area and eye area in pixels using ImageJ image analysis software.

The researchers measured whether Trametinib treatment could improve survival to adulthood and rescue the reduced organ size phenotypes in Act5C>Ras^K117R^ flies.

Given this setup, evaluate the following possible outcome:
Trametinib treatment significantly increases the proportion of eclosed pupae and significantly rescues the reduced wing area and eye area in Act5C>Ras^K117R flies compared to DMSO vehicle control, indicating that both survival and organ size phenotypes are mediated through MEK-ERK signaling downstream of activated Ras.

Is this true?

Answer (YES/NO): NO